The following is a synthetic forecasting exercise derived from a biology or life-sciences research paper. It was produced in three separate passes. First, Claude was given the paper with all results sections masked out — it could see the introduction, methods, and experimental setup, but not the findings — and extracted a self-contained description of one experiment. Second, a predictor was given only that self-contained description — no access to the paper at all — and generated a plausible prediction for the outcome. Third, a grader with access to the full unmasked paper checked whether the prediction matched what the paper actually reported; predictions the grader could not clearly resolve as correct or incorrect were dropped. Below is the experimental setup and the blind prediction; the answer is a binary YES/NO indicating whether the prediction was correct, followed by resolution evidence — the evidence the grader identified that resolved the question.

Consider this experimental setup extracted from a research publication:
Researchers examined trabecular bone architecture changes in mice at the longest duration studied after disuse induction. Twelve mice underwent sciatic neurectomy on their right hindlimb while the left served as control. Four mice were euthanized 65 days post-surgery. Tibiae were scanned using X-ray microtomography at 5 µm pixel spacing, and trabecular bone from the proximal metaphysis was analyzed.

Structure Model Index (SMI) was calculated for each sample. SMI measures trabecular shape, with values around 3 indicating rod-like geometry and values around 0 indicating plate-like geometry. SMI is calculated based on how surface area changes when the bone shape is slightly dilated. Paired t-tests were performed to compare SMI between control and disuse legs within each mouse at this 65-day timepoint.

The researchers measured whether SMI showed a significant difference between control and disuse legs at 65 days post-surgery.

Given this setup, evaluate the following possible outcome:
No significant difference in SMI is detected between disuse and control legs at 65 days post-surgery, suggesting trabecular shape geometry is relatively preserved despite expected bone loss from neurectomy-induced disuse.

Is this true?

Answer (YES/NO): NO